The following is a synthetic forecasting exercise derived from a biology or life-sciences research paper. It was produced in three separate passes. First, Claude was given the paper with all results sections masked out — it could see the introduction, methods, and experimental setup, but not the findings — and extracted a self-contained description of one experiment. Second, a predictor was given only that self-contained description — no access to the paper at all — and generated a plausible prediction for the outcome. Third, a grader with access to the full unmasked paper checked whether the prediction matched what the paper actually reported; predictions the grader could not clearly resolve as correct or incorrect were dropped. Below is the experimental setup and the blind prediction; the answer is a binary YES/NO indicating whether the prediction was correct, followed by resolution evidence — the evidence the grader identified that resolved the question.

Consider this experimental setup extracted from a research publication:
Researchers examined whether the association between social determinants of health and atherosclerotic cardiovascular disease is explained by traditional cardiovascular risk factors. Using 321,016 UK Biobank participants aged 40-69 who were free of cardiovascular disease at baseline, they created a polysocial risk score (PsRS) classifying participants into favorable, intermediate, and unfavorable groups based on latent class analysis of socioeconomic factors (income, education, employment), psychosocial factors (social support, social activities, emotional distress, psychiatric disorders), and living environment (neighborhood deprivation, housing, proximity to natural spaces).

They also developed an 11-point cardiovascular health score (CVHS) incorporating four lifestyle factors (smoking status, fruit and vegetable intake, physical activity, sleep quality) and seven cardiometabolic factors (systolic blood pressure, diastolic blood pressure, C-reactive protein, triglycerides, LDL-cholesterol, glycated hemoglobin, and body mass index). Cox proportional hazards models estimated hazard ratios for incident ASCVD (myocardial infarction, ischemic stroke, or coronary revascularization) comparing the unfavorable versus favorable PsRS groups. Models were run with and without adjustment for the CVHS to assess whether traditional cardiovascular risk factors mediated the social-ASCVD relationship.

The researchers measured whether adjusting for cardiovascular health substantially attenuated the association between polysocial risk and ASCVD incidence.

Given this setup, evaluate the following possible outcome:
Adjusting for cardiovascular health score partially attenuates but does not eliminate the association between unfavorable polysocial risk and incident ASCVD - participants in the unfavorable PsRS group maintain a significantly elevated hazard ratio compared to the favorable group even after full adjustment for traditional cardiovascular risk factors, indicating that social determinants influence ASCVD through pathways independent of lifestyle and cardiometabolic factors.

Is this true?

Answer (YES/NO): YES